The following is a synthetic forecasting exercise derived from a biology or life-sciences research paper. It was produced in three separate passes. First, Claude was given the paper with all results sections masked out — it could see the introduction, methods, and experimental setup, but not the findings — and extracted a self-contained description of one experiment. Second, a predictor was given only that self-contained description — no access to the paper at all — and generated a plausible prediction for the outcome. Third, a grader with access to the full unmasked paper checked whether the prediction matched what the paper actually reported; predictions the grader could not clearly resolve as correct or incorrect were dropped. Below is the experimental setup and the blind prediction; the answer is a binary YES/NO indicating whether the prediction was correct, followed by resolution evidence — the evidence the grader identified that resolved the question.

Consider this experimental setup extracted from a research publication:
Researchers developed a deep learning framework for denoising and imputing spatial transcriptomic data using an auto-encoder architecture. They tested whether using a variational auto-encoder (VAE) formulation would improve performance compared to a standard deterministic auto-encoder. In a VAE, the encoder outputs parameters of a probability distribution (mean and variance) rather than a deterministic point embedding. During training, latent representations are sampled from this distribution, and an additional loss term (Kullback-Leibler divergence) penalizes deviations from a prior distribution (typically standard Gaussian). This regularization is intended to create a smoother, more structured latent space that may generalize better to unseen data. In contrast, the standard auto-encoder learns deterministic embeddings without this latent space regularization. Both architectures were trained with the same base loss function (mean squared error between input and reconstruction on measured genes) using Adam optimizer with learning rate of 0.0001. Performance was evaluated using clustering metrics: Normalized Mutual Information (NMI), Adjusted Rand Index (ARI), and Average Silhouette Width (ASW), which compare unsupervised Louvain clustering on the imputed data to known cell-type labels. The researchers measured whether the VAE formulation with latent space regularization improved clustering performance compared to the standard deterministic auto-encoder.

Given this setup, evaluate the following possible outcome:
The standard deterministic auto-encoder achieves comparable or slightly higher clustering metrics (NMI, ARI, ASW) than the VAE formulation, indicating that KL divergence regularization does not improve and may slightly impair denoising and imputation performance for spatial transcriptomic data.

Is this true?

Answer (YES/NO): YES